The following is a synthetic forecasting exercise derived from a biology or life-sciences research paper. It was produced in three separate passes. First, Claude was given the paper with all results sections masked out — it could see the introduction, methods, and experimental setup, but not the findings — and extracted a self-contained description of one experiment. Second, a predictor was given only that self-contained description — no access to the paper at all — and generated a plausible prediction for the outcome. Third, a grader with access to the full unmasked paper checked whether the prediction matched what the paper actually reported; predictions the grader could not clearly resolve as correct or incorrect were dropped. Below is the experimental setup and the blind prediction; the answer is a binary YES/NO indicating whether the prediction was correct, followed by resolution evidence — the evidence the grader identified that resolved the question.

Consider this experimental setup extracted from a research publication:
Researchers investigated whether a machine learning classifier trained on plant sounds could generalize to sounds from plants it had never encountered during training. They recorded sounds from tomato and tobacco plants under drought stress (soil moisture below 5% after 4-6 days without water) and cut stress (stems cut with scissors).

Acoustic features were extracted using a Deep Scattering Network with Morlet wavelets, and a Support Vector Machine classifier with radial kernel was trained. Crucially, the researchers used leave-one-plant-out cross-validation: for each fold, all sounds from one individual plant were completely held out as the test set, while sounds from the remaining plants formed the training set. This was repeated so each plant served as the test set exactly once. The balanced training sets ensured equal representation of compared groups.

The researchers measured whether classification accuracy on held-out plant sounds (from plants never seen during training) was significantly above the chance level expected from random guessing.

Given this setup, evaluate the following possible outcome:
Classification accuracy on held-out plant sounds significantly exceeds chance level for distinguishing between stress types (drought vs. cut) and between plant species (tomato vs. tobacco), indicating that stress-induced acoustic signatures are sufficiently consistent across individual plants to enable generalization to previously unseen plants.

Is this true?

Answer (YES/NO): YES